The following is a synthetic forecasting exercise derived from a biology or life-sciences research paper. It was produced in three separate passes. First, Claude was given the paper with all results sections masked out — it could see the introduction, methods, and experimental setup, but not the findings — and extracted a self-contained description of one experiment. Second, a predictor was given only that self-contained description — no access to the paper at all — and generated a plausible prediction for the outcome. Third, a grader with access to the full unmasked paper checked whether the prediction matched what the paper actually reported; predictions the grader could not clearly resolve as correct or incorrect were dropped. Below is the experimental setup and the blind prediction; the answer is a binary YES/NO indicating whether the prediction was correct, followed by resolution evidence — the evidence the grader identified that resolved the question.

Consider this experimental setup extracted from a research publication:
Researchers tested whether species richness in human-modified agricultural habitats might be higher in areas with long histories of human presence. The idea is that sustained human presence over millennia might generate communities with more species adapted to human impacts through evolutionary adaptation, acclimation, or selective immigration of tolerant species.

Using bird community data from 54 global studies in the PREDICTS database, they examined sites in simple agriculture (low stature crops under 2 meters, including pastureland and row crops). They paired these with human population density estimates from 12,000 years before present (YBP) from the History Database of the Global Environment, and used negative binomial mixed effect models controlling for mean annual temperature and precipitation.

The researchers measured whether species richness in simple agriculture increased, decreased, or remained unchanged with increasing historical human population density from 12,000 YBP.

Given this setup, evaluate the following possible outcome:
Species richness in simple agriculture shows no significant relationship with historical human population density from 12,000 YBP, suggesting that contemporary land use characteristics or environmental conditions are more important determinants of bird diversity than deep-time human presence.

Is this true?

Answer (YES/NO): NO